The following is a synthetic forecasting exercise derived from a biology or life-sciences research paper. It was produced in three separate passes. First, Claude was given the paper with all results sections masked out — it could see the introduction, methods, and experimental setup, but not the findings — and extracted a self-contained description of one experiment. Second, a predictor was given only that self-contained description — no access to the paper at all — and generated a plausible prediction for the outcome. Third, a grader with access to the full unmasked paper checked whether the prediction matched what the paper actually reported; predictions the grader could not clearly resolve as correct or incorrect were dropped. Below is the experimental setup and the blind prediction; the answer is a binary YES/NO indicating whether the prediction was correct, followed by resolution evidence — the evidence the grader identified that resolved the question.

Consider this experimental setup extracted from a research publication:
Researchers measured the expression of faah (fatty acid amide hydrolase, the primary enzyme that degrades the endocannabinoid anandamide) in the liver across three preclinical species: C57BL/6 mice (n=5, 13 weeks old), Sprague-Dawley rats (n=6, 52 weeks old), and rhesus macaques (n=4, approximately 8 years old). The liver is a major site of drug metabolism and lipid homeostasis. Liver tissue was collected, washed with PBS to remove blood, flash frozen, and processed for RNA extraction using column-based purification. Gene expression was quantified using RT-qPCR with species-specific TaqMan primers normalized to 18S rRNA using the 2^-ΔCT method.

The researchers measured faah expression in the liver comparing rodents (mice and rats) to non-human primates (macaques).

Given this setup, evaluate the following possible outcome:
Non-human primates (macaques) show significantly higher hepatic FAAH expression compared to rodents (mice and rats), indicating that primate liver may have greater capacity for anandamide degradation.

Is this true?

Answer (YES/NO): NO